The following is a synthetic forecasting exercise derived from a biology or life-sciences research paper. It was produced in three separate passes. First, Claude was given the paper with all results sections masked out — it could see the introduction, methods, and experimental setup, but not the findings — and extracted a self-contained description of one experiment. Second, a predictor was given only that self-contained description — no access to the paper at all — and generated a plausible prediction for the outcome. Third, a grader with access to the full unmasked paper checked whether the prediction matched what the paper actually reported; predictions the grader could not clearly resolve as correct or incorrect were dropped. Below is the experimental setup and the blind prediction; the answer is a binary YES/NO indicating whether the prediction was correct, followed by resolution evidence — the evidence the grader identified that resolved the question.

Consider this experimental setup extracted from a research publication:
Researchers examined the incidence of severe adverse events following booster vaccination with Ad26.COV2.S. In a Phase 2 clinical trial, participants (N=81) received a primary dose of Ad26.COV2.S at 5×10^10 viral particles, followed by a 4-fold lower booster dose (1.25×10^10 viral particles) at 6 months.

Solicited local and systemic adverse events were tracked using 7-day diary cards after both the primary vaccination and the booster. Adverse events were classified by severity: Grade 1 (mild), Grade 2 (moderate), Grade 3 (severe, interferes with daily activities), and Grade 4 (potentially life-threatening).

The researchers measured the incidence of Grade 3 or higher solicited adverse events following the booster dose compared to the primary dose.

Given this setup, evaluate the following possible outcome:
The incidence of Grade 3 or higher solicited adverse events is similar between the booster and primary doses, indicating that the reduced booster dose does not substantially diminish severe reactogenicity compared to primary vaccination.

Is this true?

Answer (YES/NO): NO